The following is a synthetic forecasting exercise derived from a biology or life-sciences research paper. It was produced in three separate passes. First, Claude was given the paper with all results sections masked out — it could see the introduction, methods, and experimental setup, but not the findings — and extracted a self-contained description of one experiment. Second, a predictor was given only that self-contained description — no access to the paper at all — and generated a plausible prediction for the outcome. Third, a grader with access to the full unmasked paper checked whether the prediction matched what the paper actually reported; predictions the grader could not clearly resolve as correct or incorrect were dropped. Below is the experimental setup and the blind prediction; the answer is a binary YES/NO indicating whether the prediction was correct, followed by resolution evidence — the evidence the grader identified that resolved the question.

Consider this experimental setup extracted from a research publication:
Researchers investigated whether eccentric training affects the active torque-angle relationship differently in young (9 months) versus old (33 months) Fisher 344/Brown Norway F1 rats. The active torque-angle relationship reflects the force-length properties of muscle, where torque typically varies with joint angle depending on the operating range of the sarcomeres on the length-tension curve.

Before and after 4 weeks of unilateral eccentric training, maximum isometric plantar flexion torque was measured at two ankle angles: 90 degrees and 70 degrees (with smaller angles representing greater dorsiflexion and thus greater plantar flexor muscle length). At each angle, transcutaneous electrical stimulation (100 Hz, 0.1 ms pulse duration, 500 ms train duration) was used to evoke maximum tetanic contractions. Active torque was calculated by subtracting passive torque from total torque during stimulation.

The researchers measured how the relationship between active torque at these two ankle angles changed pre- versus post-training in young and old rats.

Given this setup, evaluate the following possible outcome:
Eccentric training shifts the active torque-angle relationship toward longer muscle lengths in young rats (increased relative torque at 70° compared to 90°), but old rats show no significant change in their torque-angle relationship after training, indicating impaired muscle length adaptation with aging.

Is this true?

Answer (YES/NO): NO